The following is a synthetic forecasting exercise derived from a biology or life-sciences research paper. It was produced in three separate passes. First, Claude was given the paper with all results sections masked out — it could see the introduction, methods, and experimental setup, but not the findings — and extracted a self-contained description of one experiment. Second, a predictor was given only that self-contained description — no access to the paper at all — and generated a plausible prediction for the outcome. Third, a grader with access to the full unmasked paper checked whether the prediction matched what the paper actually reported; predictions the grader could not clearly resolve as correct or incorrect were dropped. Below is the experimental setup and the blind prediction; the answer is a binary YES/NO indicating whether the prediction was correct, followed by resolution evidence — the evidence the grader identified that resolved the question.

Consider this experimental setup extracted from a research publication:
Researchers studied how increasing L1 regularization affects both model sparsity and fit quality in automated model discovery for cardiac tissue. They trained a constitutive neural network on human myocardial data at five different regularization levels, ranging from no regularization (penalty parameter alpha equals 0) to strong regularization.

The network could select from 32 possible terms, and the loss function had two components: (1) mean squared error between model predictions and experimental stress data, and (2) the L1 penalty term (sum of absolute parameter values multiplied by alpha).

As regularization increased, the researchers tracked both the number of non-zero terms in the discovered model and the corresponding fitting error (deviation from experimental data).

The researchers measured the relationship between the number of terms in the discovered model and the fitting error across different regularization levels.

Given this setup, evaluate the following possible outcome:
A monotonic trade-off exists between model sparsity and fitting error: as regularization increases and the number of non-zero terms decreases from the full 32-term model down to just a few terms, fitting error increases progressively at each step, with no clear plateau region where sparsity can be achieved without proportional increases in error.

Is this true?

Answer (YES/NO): NO